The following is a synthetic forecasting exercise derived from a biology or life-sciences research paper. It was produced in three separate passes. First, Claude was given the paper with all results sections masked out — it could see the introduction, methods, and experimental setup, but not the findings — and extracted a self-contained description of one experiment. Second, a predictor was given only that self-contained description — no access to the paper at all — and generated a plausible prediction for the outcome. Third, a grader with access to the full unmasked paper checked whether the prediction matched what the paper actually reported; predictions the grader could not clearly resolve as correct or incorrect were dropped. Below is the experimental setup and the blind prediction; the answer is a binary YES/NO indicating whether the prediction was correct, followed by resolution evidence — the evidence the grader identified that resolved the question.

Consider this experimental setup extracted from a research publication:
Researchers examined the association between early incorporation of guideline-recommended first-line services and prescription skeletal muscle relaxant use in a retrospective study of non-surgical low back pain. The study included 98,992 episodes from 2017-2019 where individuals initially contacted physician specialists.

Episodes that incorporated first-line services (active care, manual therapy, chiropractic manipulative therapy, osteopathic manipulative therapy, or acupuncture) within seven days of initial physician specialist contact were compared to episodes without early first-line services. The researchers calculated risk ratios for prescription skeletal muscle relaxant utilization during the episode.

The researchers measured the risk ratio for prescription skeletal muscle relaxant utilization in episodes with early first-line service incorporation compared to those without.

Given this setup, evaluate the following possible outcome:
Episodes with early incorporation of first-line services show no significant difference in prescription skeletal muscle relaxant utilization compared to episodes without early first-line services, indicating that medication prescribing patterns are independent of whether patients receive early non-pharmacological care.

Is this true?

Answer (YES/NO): NO